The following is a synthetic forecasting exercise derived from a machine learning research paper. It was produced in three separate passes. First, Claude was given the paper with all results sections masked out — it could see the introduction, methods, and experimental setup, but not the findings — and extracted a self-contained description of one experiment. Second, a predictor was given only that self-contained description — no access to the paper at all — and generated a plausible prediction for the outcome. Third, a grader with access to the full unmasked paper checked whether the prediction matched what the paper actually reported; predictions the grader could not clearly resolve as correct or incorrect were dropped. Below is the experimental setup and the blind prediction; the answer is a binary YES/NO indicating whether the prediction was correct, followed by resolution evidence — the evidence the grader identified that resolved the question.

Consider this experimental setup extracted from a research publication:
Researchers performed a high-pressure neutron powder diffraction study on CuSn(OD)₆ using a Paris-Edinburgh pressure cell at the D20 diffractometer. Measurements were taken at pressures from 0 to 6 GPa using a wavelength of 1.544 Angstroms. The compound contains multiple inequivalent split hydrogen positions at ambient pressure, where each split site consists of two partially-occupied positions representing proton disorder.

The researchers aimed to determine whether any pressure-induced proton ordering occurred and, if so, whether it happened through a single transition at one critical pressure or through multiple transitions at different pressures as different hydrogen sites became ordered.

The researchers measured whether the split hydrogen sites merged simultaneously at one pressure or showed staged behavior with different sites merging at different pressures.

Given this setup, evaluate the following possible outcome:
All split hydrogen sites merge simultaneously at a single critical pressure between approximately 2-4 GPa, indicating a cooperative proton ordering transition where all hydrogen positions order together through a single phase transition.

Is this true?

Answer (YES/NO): NO